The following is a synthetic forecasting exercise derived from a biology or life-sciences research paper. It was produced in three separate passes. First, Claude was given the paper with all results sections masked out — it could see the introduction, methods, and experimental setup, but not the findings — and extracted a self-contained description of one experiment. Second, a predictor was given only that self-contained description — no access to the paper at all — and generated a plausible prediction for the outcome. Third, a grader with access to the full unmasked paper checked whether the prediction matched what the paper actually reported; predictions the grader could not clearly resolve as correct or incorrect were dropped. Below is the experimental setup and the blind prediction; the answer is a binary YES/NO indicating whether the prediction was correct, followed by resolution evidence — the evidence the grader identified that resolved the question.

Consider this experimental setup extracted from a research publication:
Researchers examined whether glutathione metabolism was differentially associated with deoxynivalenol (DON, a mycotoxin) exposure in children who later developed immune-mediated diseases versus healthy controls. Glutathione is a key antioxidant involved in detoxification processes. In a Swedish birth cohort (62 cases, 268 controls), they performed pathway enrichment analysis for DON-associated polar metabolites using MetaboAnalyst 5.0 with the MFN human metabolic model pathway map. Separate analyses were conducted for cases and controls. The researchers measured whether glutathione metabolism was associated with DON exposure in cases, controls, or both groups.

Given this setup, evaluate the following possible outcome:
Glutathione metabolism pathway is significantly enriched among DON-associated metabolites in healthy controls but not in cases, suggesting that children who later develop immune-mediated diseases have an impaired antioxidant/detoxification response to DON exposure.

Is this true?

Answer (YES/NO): NO